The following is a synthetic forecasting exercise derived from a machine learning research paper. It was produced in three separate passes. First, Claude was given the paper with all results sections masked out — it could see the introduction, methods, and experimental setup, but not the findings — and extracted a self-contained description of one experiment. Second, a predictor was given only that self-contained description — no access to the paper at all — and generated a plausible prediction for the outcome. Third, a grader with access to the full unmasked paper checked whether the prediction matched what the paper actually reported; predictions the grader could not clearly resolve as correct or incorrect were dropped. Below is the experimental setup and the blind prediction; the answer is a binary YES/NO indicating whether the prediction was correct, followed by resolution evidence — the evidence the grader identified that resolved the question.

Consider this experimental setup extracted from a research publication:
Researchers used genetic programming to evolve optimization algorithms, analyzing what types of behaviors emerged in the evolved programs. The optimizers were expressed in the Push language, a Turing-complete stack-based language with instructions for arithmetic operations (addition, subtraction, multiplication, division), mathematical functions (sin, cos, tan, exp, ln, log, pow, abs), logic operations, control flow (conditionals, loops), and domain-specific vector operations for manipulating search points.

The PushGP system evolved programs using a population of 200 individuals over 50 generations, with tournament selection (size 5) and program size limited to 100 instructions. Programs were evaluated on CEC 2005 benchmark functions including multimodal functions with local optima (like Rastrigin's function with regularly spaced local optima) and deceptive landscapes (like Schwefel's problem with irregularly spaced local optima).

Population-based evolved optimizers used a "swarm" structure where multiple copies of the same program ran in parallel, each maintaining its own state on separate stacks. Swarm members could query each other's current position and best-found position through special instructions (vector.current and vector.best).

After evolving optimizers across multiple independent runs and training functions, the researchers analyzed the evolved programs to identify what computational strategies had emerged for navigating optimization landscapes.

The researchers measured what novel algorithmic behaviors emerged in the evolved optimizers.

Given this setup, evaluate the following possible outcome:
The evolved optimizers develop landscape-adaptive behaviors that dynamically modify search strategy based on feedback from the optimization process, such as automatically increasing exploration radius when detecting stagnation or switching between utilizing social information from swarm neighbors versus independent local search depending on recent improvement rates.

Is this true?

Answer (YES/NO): YES